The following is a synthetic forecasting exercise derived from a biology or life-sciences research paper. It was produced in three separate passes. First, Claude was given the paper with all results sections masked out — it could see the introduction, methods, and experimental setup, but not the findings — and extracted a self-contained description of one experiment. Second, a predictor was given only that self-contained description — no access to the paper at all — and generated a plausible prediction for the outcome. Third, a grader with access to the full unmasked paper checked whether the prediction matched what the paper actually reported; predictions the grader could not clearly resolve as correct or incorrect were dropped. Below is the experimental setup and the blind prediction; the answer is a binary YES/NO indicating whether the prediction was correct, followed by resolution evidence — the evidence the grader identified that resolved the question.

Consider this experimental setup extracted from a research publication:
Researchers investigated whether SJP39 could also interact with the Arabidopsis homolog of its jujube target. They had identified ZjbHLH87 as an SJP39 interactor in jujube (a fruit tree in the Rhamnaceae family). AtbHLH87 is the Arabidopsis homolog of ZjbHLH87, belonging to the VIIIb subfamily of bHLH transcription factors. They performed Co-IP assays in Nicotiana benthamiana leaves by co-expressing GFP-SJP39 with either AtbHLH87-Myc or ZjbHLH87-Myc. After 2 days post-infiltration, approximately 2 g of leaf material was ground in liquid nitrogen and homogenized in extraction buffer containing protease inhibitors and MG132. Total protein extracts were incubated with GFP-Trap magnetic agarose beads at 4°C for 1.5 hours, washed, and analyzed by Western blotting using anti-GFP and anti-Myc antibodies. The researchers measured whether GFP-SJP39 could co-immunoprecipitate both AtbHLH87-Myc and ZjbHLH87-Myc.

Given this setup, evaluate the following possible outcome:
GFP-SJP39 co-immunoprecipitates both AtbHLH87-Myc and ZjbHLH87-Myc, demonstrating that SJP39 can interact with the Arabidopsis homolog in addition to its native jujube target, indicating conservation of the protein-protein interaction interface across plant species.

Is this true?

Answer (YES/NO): YES